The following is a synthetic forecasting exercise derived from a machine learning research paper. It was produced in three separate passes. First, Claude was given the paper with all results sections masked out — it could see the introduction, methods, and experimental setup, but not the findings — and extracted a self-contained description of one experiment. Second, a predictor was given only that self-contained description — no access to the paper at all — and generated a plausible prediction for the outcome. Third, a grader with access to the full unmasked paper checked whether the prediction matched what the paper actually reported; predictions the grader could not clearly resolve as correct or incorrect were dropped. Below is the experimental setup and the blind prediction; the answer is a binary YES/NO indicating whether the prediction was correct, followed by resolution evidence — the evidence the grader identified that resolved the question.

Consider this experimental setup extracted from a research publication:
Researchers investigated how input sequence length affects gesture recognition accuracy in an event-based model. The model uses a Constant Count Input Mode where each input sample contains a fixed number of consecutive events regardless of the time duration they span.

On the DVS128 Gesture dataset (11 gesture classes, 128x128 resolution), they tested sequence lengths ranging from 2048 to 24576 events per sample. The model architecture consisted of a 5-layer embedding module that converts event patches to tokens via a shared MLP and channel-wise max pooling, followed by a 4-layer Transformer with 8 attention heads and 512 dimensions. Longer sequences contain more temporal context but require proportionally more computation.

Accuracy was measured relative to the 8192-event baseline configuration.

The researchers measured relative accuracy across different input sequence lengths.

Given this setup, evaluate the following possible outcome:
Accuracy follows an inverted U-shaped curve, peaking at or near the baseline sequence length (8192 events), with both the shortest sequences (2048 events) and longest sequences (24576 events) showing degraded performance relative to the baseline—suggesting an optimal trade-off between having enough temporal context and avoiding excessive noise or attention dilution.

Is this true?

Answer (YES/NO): NO